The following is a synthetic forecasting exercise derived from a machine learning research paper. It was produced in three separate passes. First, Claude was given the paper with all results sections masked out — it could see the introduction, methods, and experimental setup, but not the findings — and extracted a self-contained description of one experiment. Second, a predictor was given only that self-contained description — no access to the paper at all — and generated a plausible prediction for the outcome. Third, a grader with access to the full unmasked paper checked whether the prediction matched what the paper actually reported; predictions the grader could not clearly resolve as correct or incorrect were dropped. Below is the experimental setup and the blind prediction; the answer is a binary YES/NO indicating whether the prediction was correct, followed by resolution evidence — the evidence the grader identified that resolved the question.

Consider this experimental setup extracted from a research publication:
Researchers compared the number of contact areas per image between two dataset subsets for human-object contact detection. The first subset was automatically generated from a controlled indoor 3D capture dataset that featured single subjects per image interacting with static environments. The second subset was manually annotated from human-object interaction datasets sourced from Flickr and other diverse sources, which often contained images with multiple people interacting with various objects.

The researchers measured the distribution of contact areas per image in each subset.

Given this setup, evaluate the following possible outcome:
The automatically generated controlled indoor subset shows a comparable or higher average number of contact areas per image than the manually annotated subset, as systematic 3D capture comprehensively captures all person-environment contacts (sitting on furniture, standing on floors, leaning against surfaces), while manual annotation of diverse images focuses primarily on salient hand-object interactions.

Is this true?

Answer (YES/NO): NO